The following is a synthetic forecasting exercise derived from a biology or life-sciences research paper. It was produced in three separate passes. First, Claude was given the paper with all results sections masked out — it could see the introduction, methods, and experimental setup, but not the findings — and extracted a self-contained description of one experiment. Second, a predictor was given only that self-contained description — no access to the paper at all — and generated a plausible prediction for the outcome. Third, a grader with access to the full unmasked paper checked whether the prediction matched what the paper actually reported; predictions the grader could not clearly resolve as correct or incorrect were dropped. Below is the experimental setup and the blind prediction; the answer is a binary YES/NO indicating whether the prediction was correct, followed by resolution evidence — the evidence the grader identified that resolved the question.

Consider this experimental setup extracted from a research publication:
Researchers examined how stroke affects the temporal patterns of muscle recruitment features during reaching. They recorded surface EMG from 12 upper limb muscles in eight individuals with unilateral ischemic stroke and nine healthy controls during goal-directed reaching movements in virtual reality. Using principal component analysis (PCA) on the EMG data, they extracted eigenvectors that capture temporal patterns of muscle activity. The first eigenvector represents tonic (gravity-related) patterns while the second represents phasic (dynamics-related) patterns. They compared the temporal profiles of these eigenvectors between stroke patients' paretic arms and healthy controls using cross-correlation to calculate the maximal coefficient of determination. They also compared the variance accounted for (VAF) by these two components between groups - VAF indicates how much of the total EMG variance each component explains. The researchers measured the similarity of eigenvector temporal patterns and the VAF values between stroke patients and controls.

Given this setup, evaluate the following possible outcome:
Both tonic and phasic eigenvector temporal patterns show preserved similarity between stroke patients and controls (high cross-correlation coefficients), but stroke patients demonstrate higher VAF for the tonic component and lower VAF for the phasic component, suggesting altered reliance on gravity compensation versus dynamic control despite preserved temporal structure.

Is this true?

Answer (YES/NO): NO